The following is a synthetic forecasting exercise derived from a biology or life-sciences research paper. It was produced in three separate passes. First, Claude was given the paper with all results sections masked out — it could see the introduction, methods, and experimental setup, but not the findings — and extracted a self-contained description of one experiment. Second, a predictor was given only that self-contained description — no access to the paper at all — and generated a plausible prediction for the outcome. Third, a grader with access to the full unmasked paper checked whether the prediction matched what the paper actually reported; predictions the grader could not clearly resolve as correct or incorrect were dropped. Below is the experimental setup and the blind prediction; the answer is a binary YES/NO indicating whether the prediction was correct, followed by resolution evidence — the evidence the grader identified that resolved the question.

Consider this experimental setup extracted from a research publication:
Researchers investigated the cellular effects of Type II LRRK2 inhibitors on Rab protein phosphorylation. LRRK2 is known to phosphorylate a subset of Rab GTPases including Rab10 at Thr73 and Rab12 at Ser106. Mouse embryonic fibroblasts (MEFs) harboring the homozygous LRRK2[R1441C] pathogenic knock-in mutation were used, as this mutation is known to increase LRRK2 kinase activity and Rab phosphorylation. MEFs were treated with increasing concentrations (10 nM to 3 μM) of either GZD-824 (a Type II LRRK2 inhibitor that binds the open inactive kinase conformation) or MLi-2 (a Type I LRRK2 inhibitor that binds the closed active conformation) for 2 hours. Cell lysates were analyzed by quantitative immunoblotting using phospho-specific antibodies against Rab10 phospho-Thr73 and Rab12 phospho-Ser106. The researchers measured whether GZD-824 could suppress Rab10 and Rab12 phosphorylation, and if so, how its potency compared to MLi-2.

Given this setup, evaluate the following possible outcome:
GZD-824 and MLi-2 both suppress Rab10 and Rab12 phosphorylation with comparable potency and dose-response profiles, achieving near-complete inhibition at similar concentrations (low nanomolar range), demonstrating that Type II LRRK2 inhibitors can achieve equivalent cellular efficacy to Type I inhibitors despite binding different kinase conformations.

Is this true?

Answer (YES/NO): NO